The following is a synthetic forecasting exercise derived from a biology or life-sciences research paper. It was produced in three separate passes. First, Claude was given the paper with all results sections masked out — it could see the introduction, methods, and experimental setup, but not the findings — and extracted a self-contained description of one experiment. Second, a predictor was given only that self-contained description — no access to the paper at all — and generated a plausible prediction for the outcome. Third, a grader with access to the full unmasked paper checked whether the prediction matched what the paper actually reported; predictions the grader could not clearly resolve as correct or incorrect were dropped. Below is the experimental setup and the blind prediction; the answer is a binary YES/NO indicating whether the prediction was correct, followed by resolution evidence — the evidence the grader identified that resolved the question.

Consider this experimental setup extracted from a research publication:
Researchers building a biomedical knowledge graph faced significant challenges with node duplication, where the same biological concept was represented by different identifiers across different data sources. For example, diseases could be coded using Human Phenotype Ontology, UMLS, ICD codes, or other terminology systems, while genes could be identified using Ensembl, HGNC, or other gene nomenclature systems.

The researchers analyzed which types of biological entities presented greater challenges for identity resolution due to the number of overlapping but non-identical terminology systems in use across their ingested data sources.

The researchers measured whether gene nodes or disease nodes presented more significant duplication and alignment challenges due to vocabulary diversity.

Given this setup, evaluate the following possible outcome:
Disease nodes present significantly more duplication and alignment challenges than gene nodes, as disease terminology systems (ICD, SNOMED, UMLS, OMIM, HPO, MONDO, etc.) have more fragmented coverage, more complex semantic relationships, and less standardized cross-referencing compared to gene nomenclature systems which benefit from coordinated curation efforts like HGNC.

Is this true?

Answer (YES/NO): YES